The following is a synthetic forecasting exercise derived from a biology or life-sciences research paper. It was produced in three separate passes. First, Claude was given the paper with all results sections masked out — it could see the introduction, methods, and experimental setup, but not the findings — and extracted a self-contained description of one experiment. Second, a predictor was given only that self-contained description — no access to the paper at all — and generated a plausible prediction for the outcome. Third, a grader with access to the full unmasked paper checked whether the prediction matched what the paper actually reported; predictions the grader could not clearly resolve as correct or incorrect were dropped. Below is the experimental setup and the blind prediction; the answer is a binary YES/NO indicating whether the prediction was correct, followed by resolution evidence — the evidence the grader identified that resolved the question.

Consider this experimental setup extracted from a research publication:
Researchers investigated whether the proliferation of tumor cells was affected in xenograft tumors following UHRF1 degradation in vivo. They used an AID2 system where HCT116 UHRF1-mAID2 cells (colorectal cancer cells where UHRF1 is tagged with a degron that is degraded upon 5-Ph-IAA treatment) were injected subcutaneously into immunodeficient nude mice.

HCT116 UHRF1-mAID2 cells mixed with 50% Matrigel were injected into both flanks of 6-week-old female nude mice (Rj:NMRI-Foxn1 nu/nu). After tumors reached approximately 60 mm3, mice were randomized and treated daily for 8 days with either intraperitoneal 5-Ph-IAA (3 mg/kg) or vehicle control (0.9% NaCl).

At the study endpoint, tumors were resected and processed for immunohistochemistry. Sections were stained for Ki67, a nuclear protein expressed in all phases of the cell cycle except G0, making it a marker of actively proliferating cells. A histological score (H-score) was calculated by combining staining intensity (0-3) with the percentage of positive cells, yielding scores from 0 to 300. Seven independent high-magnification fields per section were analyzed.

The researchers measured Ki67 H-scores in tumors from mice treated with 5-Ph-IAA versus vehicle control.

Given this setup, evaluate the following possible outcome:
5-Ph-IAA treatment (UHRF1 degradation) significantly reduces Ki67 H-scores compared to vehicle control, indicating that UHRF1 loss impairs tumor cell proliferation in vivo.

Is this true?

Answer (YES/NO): YES